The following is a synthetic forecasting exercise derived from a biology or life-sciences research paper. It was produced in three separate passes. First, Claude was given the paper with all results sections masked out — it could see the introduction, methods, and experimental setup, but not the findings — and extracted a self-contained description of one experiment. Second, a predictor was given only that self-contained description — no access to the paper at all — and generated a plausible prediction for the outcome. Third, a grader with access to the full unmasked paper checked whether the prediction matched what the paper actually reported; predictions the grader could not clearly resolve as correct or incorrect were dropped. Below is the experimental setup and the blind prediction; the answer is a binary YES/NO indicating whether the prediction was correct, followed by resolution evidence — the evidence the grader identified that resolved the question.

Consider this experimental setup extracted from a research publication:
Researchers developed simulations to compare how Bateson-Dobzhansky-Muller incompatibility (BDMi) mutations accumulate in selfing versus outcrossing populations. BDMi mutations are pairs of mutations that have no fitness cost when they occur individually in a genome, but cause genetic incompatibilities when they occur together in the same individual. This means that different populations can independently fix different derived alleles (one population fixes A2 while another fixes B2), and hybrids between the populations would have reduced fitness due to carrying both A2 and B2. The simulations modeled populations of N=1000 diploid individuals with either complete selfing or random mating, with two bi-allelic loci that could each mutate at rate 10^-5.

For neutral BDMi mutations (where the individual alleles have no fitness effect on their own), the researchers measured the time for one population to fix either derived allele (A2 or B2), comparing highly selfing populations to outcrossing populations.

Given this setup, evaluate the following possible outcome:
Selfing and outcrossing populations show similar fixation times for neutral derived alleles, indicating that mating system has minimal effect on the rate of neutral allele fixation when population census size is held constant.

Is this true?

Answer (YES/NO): YES